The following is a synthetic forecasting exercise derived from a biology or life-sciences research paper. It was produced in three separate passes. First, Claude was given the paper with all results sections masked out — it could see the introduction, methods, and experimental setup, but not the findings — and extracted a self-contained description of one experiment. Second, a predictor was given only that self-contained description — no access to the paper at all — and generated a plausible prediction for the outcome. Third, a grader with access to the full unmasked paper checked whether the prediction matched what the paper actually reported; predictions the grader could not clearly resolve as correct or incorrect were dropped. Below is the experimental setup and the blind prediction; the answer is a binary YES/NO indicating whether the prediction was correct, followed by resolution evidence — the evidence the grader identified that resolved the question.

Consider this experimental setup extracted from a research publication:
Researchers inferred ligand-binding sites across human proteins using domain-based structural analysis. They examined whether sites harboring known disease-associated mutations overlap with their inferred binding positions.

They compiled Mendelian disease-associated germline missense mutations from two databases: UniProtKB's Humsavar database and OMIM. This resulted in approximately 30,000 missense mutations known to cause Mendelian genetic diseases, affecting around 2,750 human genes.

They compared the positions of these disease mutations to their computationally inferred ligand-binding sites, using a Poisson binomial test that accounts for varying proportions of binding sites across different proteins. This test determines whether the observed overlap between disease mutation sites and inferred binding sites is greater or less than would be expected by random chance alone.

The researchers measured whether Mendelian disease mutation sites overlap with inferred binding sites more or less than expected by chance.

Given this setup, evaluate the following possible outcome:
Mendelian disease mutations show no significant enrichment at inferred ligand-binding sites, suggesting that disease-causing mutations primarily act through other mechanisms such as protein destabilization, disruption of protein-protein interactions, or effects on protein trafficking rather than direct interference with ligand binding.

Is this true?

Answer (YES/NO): NO